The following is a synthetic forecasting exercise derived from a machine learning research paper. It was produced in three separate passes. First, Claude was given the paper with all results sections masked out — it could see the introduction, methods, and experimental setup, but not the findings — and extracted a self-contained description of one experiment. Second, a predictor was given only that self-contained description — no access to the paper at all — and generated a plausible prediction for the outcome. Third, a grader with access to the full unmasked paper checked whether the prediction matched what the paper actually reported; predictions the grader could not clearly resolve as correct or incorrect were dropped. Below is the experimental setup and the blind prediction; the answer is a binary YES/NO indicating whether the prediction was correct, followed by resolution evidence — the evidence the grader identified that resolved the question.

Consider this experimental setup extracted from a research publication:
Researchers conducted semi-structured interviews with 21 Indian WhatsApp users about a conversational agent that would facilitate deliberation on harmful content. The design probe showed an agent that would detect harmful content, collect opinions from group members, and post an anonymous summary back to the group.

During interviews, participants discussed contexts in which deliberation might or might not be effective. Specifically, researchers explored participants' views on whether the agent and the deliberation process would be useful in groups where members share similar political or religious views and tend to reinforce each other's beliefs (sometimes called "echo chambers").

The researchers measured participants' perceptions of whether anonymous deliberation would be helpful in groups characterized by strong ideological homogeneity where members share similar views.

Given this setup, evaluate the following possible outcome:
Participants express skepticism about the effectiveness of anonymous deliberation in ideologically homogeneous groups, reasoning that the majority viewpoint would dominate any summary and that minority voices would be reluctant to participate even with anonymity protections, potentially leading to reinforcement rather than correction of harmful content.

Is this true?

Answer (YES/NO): NO